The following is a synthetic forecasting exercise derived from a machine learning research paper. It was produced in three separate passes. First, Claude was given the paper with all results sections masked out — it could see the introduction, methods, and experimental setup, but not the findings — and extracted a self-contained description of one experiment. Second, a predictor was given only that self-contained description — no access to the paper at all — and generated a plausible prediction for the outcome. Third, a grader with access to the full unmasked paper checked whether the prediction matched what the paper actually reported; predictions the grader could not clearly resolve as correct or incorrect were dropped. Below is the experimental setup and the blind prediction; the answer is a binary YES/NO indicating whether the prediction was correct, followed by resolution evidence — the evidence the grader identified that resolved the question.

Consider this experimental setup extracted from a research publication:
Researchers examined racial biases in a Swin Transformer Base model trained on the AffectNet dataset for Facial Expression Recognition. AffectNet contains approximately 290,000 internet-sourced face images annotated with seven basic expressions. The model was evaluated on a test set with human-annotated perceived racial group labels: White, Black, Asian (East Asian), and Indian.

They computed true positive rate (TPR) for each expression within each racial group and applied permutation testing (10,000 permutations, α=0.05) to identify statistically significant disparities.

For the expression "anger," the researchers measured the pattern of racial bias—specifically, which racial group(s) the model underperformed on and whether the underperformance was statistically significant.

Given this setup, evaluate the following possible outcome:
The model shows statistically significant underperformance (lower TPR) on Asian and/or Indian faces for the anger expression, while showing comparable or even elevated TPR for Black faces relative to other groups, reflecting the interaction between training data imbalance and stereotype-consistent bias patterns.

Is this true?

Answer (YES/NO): NO